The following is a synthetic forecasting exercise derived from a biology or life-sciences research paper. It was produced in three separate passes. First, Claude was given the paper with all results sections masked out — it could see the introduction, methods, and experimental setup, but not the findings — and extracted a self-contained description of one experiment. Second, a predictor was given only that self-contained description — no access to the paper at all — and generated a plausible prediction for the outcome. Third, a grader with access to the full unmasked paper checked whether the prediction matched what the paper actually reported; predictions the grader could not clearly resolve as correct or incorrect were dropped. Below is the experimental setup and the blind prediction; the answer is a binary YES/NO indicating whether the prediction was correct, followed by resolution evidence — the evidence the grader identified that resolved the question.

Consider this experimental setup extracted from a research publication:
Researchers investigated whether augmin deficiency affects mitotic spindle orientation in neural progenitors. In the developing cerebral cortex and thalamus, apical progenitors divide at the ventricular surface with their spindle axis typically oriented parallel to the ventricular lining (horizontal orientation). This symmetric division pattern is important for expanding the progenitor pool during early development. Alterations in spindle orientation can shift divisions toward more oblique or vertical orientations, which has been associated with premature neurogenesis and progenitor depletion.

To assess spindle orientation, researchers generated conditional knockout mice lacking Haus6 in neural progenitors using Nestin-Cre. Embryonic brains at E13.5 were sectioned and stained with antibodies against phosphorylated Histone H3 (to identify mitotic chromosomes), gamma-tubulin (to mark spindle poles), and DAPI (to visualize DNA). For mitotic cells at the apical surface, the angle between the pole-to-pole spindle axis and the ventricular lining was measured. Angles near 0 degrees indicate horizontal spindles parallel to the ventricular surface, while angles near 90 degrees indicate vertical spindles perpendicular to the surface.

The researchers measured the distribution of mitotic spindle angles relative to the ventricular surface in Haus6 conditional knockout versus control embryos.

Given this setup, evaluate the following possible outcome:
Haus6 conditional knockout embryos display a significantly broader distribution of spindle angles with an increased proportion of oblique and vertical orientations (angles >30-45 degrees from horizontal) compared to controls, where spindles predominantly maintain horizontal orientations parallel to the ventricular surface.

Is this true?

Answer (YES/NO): NO